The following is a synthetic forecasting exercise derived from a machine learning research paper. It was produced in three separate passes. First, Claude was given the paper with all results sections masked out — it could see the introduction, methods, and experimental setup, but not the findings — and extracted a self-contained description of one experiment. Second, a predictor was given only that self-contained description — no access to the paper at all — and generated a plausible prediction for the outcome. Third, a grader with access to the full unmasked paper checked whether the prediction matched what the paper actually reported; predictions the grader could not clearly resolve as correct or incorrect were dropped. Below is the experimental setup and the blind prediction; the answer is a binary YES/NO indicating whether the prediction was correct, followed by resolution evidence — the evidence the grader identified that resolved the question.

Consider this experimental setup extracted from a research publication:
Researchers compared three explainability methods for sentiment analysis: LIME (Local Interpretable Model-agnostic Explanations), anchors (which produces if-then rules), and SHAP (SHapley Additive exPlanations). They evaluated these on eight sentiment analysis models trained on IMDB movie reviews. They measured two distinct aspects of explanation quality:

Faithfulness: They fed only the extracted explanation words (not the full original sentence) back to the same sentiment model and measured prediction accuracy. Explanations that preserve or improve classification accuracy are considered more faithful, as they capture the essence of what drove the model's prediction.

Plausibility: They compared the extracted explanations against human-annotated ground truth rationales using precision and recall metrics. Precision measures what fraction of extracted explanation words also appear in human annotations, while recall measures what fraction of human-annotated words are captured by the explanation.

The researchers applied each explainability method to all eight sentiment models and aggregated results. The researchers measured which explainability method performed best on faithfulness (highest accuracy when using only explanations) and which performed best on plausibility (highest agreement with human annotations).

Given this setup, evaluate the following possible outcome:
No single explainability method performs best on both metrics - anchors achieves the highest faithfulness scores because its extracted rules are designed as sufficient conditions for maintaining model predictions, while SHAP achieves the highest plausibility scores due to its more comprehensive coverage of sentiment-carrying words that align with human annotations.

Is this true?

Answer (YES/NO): NO